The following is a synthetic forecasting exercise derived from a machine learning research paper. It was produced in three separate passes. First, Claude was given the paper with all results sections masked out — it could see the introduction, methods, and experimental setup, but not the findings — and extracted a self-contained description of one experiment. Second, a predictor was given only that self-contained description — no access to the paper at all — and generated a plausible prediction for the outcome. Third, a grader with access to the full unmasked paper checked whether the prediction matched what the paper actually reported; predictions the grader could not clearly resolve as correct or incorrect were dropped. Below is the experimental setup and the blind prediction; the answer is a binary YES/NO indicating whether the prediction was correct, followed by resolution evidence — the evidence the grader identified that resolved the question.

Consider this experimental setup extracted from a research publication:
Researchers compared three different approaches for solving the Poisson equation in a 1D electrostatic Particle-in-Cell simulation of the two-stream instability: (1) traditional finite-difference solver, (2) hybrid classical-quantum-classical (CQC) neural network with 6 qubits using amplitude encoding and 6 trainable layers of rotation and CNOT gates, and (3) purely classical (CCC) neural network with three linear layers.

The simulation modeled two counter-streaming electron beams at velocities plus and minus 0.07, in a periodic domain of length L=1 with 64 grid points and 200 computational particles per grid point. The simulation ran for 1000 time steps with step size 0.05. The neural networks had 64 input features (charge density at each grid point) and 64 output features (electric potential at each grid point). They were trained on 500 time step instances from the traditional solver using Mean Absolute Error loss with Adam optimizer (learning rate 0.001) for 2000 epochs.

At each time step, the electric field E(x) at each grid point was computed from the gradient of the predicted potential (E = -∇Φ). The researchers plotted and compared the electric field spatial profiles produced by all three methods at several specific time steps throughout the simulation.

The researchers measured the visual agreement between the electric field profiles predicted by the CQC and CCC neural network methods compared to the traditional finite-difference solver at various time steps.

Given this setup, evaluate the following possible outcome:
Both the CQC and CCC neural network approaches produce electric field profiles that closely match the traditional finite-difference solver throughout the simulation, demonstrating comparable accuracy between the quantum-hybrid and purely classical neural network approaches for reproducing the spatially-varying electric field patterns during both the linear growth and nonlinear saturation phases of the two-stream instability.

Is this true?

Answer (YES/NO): NO